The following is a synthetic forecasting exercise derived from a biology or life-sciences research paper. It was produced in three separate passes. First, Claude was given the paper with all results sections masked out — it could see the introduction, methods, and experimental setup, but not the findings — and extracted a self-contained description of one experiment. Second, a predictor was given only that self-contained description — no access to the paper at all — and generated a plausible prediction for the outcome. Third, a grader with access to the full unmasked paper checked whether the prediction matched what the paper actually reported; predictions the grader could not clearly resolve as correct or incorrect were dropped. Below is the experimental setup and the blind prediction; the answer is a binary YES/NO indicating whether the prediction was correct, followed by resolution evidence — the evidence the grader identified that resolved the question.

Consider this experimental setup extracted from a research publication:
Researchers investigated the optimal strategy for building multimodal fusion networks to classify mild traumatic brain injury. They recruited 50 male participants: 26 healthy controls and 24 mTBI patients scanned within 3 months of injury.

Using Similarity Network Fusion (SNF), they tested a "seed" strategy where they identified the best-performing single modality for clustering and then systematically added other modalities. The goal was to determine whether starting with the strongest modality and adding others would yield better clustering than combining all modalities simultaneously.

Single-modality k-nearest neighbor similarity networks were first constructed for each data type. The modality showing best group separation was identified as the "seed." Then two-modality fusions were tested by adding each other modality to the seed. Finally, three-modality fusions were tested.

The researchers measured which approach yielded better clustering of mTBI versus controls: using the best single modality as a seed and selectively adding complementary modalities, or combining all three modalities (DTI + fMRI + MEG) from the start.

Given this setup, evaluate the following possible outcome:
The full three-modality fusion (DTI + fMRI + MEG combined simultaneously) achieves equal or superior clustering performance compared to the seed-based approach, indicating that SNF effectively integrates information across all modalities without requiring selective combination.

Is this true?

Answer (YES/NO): NO